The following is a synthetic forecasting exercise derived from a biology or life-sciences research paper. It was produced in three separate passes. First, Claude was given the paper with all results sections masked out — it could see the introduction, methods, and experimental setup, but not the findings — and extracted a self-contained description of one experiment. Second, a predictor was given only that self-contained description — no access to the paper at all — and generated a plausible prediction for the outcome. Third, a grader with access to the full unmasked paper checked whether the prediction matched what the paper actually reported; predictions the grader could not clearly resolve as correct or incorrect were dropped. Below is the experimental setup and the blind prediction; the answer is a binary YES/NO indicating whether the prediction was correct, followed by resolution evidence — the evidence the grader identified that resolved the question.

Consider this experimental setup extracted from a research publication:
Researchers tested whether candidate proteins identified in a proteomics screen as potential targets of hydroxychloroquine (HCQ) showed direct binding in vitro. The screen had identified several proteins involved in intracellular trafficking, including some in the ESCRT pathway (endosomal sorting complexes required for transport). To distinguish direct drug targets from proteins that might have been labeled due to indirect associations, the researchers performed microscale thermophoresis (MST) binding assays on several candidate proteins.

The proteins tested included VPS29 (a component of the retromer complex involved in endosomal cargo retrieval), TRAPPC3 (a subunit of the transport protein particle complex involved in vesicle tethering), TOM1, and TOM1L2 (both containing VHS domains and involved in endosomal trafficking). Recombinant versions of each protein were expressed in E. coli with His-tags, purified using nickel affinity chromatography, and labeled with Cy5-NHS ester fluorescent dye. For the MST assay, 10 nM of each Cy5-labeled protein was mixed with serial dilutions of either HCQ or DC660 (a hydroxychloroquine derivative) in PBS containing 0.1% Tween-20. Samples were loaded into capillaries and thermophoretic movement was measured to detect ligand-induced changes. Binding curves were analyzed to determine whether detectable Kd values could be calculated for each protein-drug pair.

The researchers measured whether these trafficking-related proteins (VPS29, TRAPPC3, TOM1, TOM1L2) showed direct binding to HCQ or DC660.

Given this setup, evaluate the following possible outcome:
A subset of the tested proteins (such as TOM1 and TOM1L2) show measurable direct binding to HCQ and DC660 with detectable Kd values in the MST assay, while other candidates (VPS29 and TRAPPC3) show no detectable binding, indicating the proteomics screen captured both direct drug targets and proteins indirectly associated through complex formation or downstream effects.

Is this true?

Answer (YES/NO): NO